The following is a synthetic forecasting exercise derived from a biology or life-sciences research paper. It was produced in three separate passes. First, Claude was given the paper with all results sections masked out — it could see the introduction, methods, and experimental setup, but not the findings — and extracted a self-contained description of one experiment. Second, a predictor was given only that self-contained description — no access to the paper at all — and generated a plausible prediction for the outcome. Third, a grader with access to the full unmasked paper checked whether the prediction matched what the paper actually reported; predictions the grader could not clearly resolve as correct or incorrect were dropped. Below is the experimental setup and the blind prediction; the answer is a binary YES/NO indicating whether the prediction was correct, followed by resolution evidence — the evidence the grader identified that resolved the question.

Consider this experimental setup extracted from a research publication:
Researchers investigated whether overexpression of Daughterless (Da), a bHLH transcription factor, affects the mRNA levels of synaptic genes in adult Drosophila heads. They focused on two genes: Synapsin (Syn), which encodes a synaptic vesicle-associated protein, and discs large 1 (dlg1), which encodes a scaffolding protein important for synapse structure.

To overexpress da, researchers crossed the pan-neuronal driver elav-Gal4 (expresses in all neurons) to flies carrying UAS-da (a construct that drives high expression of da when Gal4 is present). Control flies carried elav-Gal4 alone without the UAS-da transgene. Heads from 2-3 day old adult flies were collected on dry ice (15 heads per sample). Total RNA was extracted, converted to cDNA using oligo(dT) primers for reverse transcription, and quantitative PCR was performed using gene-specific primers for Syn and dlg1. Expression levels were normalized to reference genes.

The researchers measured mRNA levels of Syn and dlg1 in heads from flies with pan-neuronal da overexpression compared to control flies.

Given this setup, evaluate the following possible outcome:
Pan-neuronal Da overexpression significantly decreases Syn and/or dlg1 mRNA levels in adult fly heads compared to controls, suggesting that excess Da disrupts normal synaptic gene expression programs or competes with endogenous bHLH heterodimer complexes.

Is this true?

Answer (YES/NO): NO